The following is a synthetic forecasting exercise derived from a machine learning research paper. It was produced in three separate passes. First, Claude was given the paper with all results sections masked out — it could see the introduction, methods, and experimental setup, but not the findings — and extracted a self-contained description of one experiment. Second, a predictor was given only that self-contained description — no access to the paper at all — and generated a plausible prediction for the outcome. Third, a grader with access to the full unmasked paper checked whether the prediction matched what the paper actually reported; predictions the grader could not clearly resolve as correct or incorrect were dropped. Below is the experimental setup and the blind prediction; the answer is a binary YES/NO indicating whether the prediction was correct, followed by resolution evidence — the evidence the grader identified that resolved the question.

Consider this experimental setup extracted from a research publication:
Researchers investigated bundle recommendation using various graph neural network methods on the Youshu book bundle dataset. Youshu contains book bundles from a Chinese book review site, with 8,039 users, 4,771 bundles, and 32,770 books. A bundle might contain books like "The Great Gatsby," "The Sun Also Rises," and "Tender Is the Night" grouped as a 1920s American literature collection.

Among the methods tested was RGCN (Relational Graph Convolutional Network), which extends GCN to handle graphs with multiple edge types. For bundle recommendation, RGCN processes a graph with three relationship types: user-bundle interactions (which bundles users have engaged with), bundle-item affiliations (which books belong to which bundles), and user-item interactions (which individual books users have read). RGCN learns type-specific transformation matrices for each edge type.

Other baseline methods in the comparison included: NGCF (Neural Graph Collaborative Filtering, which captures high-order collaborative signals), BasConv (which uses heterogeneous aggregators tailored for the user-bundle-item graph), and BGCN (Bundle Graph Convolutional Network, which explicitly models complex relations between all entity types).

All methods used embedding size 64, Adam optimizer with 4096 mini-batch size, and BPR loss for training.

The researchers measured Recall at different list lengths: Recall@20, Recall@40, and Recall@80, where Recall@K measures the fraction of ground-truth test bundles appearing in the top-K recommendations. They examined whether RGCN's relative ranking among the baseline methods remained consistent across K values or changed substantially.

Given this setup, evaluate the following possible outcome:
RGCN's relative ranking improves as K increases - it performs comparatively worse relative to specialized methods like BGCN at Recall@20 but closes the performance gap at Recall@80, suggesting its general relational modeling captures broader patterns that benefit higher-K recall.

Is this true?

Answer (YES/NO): YES